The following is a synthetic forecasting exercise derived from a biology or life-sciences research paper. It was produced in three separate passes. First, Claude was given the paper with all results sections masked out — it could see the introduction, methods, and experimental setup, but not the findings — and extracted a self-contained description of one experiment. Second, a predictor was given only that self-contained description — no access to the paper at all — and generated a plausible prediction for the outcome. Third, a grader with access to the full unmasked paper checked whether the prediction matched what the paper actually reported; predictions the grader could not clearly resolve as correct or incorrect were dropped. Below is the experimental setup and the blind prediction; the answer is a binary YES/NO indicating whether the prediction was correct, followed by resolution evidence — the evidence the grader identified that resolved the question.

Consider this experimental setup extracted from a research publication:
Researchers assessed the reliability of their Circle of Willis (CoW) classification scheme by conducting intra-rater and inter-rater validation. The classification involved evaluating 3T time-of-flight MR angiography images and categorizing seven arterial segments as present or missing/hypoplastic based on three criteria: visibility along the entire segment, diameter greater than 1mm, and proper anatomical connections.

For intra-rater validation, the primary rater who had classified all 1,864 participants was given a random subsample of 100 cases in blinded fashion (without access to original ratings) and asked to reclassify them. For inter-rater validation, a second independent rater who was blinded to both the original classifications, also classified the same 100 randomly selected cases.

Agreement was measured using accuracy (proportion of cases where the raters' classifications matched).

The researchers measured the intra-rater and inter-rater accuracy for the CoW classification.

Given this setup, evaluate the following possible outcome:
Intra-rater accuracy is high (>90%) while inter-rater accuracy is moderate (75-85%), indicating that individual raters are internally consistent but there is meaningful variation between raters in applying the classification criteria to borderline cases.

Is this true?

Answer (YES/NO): NO